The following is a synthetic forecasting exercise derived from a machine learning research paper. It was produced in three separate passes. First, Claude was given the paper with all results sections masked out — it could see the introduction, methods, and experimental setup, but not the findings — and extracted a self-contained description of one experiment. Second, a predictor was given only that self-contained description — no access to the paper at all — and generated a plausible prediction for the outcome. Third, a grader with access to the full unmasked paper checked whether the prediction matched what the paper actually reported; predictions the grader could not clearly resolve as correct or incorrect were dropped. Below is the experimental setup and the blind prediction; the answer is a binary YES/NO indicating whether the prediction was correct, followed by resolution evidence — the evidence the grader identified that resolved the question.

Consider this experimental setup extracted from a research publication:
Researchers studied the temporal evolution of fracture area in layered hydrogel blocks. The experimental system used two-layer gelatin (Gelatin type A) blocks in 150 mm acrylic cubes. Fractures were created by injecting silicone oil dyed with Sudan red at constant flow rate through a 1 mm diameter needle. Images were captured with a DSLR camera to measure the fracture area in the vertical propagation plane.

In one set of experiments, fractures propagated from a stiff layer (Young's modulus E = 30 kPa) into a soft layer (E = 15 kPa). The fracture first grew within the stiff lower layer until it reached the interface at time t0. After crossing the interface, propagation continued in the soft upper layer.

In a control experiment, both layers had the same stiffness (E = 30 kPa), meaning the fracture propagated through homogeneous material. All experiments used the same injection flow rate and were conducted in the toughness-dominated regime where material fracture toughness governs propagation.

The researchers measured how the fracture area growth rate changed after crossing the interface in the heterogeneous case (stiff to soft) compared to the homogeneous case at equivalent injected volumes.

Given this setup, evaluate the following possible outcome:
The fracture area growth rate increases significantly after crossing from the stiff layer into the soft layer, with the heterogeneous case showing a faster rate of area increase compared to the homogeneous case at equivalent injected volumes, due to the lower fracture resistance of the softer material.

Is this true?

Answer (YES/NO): NO